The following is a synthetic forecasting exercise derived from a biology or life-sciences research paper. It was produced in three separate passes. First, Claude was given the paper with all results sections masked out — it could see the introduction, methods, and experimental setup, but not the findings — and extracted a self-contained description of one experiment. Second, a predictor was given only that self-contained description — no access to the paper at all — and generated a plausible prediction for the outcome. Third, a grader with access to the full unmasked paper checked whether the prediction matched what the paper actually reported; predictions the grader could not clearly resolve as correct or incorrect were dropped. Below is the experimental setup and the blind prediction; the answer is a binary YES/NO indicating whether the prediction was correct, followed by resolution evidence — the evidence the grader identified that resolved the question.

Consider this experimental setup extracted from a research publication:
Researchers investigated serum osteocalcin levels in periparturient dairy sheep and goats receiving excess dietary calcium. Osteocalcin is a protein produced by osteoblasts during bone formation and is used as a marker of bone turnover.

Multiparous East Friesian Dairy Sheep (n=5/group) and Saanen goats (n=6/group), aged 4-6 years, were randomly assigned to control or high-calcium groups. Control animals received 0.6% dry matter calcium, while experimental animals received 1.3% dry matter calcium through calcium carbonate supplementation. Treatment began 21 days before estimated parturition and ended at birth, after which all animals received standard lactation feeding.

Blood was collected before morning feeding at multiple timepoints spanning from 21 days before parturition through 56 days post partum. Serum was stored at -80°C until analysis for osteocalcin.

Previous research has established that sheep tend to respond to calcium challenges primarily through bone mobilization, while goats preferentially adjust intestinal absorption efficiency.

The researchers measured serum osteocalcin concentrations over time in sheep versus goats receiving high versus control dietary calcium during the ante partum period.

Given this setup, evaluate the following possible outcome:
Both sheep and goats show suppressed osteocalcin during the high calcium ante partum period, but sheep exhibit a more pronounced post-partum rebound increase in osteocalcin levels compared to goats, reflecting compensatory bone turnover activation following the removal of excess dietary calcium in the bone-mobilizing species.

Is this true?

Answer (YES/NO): NO